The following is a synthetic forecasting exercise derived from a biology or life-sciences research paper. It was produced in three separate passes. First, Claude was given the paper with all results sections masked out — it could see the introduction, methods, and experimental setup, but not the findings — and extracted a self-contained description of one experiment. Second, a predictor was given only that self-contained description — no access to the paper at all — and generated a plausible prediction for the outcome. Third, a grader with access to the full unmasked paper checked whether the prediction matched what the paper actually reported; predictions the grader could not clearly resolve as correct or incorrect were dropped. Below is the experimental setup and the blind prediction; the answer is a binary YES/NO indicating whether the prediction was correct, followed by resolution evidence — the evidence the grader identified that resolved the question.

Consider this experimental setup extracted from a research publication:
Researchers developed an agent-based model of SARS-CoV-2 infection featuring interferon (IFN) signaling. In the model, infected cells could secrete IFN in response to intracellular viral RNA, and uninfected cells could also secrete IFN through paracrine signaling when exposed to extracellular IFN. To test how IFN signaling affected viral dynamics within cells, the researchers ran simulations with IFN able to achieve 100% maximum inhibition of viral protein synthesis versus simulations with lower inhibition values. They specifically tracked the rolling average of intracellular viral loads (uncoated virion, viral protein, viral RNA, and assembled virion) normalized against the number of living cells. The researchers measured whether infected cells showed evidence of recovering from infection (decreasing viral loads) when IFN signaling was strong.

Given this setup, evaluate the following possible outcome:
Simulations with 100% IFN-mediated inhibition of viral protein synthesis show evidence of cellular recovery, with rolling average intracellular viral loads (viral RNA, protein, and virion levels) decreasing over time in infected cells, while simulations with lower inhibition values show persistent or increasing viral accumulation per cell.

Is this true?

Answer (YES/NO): NO